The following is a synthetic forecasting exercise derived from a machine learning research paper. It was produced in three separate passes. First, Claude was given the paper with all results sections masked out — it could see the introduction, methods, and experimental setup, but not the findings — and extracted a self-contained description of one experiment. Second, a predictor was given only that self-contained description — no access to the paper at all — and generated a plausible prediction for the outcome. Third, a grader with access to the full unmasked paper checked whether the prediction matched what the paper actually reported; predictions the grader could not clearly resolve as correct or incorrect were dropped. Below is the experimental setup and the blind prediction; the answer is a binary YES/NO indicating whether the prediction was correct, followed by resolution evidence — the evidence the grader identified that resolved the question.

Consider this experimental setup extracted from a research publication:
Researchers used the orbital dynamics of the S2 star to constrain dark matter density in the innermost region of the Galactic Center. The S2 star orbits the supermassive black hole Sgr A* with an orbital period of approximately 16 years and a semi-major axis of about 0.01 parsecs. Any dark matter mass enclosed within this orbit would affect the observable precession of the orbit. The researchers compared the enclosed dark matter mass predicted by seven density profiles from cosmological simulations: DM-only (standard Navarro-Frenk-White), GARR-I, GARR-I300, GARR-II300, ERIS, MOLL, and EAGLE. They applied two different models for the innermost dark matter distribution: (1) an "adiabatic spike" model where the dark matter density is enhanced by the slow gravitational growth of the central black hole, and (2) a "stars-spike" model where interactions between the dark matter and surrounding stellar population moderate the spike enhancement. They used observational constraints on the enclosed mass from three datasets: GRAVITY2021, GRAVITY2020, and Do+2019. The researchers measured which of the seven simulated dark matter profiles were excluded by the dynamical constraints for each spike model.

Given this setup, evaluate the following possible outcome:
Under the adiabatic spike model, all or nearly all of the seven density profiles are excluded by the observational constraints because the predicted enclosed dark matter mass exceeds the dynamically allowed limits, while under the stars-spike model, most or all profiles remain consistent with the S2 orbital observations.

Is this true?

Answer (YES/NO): NO